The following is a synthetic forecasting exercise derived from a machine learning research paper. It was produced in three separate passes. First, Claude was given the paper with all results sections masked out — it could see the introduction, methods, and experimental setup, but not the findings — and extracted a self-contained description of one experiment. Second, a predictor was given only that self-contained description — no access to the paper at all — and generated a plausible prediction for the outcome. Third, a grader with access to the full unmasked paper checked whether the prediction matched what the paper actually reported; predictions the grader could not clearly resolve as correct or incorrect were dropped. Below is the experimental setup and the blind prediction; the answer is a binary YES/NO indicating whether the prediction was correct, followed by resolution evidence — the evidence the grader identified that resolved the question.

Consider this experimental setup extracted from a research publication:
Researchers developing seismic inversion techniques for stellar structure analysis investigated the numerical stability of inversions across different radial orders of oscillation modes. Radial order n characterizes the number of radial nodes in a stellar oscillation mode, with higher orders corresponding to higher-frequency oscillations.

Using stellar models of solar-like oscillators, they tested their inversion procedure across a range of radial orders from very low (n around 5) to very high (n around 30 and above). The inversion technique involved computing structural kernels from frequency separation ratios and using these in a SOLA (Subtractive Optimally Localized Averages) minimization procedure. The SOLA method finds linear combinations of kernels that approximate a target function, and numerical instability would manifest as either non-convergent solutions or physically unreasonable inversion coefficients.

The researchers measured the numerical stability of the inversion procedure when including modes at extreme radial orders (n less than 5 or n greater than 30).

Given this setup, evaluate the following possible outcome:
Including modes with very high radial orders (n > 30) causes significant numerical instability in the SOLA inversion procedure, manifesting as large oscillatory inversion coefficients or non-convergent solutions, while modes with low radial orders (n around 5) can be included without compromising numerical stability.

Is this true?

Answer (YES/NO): NO